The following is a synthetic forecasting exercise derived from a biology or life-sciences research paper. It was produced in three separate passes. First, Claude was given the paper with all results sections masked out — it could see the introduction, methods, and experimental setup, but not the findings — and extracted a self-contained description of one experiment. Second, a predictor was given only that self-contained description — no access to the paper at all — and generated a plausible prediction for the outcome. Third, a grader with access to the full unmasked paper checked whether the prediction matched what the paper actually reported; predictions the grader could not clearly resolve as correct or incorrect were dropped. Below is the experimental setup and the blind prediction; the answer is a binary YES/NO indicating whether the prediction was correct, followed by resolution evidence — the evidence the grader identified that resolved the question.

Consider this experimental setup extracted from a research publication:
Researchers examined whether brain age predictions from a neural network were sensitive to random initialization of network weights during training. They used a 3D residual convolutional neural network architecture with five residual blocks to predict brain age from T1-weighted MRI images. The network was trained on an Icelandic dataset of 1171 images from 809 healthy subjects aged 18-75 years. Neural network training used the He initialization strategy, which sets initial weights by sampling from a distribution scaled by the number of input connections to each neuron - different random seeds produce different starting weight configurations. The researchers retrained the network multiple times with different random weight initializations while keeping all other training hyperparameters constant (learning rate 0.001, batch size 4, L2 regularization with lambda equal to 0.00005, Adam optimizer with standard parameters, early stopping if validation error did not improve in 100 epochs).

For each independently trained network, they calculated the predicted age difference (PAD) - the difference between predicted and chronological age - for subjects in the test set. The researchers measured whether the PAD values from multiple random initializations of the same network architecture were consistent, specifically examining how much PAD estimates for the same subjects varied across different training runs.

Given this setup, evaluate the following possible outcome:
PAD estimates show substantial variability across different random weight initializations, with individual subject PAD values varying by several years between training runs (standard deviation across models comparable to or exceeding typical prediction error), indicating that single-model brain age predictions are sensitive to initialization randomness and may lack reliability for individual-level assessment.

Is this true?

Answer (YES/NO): NO